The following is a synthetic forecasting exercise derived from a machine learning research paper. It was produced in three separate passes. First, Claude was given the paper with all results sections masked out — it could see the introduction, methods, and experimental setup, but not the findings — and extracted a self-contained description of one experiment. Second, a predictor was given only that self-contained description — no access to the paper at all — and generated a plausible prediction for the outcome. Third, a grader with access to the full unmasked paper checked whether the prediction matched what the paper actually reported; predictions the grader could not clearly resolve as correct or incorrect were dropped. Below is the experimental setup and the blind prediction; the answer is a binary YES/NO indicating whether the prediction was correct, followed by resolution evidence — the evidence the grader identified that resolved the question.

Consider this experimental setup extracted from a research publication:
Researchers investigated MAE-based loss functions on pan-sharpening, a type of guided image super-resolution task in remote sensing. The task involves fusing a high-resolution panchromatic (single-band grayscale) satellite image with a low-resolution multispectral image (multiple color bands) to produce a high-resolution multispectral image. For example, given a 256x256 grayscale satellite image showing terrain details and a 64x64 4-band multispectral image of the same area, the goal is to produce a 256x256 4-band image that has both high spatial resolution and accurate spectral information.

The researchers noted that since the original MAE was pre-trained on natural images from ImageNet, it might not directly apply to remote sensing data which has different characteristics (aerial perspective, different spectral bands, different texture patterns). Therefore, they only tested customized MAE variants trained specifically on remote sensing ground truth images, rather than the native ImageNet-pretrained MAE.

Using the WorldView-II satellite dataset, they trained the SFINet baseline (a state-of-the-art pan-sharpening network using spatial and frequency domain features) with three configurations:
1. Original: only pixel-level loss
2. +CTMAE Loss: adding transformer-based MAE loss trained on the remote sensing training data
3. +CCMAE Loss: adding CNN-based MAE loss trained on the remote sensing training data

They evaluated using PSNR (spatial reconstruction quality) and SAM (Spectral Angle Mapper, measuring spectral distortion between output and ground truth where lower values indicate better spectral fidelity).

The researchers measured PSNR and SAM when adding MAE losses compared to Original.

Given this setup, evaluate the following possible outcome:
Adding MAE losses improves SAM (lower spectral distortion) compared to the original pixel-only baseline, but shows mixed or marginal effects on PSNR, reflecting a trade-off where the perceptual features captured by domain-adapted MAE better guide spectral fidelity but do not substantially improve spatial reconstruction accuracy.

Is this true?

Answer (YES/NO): NO